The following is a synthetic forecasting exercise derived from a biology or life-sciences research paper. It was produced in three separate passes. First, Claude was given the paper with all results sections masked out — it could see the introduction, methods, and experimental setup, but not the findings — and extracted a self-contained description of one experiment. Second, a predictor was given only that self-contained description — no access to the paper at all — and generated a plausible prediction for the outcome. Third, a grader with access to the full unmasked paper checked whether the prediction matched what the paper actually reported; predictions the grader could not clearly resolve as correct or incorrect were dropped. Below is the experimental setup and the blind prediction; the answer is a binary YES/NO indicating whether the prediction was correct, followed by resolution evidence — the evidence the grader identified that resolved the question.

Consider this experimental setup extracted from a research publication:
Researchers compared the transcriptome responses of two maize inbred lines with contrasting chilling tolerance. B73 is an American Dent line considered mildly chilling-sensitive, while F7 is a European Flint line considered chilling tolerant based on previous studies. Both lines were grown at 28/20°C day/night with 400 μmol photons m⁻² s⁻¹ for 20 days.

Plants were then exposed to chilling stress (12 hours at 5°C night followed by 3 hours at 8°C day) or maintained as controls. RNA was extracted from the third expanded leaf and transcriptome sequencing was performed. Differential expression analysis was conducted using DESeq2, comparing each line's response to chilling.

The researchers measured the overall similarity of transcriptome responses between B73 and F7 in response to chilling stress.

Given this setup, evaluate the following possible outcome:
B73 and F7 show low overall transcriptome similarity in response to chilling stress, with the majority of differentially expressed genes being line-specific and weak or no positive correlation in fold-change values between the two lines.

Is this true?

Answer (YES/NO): NO